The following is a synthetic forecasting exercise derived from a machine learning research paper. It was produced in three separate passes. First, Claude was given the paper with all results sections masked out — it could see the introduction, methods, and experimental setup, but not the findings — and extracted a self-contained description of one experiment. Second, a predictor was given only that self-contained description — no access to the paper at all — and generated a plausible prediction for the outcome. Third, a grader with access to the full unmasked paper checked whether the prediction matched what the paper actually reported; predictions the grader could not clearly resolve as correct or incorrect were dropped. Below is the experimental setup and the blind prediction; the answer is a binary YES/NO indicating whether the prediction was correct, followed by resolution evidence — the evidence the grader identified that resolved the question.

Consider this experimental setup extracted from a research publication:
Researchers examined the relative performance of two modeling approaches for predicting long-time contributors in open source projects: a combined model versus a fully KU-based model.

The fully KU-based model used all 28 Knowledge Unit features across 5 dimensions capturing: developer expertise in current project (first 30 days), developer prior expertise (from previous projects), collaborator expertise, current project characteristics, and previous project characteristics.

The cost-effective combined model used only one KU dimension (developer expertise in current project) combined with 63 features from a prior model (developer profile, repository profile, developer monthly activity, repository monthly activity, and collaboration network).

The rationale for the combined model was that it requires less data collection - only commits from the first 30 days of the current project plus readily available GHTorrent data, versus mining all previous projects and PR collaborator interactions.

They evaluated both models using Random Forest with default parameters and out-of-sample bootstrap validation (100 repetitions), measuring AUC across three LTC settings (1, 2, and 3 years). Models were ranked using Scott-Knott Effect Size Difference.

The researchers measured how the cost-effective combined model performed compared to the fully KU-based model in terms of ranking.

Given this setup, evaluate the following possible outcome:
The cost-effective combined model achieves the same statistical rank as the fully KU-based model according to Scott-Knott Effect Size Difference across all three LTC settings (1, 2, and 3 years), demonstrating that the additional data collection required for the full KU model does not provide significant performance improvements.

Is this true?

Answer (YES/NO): NO